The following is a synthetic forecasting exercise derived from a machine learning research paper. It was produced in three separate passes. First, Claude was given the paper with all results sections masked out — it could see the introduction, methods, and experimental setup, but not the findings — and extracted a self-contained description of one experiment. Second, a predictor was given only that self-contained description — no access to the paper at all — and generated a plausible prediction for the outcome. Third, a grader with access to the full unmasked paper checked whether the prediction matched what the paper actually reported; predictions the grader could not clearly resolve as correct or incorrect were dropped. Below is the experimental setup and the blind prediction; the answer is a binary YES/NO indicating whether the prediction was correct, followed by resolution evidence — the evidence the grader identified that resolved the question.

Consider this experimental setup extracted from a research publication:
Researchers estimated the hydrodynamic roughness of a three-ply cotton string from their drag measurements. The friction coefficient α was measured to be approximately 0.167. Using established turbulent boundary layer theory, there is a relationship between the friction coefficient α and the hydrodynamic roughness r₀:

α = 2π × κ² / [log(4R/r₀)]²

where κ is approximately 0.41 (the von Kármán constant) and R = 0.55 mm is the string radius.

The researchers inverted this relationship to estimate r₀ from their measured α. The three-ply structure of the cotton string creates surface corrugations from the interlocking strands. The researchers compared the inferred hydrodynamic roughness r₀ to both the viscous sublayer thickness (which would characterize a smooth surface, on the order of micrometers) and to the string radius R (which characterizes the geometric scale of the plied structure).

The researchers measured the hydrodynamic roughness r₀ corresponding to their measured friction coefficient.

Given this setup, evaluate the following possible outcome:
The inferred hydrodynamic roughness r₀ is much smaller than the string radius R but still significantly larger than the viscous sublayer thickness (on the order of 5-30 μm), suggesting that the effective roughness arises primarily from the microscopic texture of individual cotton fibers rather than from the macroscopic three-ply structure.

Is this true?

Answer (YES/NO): NO